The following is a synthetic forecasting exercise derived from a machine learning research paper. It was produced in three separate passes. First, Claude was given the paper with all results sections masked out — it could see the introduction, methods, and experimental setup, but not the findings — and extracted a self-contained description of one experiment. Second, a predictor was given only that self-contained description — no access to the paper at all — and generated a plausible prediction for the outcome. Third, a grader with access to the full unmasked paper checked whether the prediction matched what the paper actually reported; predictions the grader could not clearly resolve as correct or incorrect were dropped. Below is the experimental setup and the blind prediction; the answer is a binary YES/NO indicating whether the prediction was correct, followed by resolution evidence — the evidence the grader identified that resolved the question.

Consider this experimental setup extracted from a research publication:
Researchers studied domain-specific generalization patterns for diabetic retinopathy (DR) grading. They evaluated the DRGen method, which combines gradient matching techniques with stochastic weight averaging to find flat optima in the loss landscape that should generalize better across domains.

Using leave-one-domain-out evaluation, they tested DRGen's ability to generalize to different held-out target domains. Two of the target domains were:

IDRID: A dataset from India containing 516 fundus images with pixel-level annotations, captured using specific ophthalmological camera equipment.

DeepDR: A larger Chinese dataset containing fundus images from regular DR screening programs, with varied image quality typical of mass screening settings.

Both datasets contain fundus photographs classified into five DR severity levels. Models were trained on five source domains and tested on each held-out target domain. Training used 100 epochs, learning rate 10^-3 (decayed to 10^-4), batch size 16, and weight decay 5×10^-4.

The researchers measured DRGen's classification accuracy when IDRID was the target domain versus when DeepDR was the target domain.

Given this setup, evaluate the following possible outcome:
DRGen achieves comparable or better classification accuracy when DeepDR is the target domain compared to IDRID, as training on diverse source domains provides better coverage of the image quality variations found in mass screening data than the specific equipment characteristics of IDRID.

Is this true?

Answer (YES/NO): NO